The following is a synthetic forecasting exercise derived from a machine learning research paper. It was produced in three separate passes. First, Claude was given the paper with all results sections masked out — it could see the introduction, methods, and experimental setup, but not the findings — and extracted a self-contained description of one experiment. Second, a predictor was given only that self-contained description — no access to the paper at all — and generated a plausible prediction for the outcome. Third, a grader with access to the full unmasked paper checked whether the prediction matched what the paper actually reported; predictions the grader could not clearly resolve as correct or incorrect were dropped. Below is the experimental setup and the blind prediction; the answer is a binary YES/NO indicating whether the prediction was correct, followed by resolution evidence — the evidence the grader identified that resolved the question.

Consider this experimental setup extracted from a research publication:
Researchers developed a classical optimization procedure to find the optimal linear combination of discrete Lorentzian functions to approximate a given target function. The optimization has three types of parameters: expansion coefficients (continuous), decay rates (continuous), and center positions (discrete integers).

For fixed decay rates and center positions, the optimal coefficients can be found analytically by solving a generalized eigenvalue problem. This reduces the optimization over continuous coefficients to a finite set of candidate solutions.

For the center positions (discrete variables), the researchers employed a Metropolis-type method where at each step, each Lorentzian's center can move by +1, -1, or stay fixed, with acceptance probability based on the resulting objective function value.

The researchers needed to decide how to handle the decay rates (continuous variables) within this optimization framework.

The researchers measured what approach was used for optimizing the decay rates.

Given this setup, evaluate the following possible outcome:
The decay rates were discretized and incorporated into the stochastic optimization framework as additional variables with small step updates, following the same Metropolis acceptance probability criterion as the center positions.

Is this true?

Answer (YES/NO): NO